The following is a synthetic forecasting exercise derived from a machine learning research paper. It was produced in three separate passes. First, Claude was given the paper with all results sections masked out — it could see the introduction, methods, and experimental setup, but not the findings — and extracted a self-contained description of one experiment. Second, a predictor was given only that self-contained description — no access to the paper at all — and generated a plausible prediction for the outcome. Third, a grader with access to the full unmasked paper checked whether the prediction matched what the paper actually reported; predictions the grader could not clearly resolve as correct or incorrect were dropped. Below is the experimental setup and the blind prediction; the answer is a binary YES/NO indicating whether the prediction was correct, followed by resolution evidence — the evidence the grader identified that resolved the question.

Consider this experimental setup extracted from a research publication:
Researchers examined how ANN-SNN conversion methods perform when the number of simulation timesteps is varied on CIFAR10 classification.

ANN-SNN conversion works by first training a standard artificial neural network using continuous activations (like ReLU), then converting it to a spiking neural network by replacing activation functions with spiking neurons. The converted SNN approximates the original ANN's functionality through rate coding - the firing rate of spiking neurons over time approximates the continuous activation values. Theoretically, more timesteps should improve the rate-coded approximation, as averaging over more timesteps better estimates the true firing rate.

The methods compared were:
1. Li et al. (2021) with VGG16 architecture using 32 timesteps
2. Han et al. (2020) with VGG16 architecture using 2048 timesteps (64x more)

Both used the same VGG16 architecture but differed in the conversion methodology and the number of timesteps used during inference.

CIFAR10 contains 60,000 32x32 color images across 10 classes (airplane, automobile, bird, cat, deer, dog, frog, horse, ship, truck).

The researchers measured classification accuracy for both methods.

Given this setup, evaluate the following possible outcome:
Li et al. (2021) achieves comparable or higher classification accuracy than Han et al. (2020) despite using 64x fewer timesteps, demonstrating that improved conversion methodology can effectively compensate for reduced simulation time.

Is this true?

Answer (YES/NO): NO